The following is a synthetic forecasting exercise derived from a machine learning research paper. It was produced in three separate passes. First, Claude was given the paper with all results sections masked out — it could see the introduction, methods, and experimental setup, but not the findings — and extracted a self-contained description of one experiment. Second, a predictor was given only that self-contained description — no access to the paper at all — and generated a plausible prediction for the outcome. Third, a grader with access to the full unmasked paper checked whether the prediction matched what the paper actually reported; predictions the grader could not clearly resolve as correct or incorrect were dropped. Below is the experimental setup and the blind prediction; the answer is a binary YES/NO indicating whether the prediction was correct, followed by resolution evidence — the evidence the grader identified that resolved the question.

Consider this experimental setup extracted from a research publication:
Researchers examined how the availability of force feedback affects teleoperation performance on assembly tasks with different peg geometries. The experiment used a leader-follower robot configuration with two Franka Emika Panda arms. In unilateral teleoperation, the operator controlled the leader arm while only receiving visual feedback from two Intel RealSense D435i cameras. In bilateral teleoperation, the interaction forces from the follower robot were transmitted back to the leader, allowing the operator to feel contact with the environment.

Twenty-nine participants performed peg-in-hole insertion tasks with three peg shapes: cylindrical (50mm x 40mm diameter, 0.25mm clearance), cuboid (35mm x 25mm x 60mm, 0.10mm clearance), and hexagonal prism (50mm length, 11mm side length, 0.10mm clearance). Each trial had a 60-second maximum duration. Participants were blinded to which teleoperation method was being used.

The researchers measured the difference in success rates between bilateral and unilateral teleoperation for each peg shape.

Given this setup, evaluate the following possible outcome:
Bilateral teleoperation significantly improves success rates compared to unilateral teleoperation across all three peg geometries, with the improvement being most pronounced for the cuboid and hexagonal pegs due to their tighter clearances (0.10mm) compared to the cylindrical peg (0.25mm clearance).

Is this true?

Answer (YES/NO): NO